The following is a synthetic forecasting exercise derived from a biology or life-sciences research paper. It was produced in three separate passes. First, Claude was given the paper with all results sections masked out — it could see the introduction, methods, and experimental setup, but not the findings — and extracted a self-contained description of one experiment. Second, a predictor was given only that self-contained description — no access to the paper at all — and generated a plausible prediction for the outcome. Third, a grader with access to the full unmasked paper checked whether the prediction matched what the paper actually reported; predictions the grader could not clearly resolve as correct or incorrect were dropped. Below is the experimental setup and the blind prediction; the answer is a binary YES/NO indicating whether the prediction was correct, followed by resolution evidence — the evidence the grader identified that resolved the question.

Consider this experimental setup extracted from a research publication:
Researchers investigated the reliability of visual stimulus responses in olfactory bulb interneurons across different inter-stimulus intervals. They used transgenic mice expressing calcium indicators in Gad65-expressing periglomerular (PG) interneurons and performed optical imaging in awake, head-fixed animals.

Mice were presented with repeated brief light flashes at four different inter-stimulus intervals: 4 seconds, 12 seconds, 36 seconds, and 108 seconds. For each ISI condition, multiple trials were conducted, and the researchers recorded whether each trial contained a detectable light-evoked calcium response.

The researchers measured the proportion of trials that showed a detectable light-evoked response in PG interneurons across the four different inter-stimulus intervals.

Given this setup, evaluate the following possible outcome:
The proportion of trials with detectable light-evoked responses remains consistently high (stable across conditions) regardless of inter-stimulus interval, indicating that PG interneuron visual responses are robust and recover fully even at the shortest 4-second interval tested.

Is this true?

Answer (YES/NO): NO